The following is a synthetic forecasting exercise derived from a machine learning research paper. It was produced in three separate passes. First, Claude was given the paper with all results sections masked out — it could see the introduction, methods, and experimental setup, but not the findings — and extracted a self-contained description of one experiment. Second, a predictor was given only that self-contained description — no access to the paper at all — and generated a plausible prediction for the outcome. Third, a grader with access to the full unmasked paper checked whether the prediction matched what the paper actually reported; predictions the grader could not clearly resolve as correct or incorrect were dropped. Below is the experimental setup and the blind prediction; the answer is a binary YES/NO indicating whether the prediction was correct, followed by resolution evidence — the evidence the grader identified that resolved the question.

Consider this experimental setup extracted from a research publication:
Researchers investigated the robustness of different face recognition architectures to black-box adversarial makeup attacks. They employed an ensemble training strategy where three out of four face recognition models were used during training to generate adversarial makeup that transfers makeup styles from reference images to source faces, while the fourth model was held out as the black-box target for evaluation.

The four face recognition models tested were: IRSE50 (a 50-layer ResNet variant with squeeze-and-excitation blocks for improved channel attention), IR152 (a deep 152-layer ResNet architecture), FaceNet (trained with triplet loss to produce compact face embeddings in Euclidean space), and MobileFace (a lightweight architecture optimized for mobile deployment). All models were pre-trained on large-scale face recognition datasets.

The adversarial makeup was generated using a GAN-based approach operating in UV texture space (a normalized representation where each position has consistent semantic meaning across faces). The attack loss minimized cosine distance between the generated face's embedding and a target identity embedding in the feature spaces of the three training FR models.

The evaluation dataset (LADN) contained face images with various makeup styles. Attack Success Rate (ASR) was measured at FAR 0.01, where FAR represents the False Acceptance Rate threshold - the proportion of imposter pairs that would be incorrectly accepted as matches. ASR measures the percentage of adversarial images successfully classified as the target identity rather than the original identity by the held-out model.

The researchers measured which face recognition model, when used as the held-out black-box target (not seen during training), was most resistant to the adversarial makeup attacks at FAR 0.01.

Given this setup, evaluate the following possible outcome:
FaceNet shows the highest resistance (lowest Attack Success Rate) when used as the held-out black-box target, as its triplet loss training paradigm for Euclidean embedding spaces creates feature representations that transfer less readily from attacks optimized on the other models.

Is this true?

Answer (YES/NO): NO